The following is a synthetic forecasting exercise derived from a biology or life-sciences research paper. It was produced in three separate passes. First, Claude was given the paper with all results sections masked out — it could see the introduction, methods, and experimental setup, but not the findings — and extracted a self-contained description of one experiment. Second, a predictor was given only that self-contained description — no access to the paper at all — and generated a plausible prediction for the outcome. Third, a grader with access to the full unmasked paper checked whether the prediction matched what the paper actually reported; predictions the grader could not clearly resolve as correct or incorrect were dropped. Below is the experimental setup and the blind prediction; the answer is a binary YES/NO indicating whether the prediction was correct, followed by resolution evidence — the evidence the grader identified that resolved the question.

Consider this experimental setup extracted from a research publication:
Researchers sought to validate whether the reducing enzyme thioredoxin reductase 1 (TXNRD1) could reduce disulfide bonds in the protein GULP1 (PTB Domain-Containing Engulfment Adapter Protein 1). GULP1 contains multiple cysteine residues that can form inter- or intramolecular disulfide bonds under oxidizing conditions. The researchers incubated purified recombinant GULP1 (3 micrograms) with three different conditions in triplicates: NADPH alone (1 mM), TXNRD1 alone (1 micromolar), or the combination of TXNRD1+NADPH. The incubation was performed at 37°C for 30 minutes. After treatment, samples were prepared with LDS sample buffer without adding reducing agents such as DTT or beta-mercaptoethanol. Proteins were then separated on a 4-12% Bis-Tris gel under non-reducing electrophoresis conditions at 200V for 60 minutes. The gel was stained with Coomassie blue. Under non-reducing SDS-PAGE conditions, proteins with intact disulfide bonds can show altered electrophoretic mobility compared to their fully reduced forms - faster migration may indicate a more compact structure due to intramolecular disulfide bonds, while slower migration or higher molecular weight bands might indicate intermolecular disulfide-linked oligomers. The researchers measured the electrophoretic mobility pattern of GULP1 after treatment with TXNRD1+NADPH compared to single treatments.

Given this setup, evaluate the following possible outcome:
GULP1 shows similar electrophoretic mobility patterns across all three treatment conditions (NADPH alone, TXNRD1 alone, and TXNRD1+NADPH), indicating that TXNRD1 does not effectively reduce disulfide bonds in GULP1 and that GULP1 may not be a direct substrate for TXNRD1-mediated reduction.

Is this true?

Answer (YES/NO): NO